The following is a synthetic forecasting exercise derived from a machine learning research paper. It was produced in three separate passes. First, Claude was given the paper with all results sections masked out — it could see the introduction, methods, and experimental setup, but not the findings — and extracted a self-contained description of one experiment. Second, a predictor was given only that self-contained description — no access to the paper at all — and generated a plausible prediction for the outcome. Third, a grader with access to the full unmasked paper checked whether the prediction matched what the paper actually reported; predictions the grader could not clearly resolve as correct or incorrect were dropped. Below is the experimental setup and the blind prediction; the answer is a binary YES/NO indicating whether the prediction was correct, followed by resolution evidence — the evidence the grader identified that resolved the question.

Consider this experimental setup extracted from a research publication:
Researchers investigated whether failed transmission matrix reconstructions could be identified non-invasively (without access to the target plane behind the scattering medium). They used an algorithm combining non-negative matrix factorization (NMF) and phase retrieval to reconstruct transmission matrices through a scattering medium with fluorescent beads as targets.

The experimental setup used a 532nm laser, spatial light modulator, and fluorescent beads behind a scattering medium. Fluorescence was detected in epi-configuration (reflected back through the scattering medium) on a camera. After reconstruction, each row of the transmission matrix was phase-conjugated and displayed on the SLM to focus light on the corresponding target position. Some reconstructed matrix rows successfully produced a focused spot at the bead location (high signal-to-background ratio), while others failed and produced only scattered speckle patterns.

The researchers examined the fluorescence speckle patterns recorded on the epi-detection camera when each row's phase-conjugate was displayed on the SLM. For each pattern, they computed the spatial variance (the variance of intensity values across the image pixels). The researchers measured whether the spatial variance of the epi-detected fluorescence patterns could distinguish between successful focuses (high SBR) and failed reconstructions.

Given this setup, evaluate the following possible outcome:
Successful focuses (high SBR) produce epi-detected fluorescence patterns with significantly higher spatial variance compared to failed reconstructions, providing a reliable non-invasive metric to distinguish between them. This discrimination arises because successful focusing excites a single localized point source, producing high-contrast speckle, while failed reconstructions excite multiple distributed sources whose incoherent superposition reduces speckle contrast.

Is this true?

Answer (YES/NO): YES